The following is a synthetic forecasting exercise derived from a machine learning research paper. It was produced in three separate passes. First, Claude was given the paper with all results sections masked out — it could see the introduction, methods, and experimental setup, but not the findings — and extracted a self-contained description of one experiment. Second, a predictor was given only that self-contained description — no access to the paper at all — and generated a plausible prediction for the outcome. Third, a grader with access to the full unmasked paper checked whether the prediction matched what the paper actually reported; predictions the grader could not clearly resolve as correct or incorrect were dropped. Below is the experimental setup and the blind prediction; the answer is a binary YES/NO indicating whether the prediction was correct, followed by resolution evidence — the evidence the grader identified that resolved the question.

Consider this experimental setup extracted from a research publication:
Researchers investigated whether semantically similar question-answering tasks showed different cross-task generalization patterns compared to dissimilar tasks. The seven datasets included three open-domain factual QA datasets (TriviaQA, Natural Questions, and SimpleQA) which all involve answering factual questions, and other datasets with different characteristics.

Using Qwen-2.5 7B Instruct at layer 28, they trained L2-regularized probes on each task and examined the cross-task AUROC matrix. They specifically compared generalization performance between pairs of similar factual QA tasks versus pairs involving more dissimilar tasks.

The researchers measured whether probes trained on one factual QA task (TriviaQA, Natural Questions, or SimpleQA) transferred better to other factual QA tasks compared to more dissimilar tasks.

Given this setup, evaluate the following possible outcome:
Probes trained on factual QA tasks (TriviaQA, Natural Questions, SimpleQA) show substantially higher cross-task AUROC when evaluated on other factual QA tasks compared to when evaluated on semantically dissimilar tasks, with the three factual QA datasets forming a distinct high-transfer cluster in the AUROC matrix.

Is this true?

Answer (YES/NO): YES